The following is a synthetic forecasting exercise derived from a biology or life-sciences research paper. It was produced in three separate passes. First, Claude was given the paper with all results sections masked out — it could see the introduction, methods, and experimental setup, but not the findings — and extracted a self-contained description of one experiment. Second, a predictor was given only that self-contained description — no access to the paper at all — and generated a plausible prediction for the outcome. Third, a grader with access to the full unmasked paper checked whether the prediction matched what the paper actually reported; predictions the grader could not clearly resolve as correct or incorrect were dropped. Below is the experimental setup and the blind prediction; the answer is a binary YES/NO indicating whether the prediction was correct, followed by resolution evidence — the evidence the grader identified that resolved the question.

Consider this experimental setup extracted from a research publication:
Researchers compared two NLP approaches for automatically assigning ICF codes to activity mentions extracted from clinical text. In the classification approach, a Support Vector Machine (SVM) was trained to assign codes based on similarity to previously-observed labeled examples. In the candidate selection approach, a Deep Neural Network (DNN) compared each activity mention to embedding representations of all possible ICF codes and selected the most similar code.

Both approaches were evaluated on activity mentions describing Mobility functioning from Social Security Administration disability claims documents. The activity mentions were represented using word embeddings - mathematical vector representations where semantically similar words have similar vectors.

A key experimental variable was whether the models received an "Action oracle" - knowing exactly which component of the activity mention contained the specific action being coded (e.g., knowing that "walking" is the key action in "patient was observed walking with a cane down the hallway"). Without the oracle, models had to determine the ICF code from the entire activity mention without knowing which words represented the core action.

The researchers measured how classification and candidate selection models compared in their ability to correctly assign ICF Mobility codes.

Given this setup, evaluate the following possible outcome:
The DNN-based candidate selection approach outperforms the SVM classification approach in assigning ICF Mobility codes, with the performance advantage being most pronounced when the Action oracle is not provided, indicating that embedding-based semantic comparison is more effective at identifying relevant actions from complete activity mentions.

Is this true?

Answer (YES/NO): NO